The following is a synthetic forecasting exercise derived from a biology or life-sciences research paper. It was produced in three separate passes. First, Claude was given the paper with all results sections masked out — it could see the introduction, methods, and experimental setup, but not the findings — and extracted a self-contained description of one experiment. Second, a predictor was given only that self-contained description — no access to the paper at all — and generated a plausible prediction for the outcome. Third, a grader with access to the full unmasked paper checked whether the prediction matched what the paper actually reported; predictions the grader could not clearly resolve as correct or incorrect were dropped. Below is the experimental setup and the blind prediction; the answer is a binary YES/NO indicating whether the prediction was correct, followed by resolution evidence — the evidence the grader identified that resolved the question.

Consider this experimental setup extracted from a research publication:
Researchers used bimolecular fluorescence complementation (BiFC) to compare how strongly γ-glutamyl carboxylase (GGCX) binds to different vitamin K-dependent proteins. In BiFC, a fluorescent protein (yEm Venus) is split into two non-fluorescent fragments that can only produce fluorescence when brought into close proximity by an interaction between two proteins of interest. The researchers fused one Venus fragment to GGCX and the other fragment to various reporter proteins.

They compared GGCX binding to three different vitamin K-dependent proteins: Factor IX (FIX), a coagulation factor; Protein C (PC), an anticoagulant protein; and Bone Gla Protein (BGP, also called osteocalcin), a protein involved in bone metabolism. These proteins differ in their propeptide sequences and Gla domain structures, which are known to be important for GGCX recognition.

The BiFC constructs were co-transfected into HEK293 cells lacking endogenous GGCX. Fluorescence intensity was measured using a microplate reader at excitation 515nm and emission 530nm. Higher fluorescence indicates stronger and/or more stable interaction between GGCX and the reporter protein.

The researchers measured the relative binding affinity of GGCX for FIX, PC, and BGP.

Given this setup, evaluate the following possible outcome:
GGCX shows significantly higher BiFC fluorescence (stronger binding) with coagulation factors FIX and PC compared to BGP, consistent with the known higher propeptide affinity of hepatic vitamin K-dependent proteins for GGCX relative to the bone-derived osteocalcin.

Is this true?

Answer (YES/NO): NO